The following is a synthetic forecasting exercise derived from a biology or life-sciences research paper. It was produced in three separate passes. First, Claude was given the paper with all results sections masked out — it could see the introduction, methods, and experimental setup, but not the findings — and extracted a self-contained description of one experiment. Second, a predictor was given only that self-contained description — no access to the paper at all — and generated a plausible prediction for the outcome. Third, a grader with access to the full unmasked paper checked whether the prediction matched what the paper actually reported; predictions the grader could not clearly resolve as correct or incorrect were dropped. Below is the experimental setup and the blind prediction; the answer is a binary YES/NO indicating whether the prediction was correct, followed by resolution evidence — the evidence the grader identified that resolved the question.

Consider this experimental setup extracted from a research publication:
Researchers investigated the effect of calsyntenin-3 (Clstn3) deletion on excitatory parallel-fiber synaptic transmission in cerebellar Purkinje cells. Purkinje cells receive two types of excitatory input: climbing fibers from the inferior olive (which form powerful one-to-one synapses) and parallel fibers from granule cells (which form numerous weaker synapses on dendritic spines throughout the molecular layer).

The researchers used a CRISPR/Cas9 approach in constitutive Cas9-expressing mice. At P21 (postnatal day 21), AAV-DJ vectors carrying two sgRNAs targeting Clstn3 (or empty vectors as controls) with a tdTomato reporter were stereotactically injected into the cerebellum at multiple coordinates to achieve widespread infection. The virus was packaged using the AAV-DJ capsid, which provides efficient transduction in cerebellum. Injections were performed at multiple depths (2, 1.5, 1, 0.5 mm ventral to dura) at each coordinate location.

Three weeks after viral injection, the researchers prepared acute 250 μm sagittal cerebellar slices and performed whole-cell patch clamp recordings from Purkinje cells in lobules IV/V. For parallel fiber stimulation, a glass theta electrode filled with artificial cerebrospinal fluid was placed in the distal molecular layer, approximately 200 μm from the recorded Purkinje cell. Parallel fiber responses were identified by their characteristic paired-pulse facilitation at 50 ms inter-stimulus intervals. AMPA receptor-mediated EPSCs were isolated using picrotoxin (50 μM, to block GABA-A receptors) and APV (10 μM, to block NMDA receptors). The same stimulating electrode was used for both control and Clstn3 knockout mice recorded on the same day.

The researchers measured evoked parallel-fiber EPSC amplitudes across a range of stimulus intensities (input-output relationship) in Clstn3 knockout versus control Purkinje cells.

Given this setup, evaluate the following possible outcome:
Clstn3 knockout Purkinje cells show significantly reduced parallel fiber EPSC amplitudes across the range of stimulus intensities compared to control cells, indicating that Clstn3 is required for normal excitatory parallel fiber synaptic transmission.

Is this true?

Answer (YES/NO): NO